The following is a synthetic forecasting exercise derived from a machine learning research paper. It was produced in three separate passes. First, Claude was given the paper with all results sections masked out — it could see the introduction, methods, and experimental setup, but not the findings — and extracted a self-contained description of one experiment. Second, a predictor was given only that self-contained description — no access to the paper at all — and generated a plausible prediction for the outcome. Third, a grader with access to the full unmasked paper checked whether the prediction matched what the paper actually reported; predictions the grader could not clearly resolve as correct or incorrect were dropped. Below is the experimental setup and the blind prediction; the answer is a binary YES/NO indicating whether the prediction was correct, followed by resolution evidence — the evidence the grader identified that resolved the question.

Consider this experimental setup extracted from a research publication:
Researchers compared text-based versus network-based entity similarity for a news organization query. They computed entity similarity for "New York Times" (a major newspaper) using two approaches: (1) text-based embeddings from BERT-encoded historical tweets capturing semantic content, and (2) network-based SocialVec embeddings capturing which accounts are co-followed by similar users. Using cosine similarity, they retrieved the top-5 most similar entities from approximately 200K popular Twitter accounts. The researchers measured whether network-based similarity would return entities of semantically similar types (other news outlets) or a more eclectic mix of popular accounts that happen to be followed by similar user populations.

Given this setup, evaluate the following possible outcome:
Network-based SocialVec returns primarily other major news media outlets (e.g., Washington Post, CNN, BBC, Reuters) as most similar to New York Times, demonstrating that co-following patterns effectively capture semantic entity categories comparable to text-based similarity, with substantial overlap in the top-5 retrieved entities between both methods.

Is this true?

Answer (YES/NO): NO